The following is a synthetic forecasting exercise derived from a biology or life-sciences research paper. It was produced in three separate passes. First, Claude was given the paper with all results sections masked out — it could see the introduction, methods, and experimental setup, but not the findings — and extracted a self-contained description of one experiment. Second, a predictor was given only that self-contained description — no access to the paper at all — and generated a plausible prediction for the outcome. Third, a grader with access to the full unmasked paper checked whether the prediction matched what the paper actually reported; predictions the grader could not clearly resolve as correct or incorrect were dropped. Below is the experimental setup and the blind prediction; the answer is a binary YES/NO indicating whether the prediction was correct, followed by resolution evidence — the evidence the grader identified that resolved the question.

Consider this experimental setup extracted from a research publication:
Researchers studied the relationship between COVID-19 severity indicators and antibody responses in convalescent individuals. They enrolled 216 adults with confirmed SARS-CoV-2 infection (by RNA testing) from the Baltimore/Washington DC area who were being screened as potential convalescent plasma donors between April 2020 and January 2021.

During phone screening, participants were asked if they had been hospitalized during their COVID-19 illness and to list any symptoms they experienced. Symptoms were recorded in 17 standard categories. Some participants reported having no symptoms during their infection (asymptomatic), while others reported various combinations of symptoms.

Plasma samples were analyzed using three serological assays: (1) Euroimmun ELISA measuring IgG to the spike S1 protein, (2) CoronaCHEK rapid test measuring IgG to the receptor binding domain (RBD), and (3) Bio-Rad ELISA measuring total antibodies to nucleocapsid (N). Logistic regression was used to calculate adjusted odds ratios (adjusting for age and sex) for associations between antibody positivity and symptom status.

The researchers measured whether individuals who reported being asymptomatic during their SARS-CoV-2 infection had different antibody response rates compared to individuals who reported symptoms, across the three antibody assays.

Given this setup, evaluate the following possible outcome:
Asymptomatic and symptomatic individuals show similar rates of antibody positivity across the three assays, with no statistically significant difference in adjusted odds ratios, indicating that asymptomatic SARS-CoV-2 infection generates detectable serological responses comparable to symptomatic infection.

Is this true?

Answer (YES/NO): NO